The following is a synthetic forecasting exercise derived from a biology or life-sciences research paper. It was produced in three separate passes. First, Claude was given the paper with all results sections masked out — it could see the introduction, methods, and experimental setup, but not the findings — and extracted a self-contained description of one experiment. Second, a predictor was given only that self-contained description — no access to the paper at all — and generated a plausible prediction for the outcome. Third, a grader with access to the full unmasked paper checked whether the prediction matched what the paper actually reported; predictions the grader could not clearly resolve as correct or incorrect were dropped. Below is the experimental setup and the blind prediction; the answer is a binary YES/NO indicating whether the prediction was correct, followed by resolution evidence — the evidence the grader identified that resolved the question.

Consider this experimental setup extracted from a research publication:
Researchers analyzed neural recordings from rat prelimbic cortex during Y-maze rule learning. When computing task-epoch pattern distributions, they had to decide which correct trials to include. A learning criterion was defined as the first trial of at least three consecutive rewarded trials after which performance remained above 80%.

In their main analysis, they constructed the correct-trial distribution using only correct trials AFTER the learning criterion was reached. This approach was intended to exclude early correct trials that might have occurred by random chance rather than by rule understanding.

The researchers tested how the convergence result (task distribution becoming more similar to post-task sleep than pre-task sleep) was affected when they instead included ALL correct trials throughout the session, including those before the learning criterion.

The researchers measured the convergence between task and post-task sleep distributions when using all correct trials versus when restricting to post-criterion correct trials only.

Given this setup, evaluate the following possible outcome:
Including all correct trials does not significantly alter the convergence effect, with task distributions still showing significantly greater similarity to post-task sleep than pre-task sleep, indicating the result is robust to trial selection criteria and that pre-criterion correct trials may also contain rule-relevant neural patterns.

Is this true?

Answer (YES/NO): NO